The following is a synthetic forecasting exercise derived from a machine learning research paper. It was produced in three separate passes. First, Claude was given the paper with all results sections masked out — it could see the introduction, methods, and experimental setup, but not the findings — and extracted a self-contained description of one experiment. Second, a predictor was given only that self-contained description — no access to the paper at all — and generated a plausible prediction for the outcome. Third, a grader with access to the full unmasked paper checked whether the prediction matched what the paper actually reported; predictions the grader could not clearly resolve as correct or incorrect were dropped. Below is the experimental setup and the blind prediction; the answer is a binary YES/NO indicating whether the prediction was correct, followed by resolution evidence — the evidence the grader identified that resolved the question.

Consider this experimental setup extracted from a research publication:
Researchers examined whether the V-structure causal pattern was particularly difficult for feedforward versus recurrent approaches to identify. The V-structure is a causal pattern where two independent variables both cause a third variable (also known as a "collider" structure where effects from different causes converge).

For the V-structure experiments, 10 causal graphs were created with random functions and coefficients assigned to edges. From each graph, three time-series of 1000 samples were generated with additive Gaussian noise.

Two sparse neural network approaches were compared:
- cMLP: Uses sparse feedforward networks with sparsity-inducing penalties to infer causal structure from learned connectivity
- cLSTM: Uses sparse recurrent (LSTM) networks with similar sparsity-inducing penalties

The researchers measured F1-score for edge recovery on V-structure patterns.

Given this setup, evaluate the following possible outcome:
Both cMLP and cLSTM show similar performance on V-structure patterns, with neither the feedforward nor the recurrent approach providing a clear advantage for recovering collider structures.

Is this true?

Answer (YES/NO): NO